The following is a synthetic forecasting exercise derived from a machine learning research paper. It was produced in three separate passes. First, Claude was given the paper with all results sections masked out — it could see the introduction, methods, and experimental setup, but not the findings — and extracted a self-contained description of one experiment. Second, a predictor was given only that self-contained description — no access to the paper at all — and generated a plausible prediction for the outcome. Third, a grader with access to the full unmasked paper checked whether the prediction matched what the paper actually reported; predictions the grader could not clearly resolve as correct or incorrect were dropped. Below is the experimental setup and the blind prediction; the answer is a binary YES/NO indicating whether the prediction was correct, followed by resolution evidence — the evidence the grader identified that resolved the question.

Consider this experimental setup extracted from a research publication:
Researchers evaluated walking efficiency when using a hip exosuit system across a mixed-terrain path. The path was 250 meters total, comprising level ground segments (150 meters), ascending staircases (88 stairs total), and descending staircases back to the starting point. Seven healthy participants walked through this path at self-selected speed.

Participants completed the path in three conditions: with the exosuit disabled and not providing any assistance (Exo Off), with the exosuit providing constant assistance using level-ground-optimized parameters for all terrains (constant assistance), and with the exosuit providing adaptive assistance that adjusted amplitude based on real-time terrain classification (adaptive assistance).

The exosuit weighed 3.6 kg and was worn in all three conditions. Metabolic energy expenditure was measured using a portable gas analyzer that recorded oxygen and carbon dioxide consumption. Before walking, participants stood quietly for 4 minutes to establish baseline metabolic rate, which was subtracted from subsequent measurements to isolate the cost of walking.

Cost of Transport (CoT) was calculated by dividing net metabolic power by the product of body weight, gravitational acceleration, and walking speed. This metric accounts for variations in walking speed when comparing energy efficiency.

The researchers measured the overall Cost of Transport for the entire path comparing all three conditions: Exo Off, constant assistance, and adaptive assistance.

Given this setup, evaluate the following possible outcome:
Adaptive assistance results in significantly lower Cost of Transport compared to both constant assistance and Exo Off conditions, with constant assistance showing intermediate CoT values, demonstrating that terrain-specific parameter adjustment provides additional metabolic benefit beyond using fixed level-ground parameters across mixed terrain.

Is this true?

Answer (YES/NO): YES